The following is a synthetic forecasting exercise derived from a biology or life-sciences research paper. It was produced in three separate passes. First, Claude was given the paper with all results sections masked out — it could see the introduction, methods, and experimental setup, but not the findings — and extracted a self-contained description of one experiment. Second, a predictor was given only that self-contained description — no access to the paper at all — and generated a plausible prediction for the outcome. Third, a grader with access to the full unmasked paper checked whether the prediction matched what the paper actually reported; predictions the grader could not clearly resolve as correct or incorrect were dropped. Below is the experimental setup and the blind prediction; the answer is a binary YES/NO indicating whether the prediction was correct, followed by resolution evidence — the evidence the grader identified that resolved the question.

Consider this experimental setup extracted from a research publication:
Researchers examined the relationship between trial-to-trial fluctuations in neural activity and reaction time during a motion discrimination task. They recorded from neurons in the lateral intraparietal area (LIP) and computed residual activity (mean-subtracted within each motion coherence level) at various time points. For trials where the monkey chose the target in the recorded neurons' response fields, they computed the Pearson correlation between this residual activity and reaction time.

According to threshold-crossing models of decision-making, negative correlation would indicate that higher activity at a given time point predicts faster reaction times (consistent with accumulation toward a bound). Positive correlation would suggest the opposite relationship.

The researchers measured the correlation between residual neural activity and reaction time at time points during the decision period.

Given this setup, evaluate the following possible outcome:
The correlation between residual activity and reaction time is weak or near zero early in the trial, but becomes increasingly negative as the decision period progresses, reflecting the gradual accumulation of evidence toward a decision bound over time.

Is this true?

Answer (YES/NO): YES